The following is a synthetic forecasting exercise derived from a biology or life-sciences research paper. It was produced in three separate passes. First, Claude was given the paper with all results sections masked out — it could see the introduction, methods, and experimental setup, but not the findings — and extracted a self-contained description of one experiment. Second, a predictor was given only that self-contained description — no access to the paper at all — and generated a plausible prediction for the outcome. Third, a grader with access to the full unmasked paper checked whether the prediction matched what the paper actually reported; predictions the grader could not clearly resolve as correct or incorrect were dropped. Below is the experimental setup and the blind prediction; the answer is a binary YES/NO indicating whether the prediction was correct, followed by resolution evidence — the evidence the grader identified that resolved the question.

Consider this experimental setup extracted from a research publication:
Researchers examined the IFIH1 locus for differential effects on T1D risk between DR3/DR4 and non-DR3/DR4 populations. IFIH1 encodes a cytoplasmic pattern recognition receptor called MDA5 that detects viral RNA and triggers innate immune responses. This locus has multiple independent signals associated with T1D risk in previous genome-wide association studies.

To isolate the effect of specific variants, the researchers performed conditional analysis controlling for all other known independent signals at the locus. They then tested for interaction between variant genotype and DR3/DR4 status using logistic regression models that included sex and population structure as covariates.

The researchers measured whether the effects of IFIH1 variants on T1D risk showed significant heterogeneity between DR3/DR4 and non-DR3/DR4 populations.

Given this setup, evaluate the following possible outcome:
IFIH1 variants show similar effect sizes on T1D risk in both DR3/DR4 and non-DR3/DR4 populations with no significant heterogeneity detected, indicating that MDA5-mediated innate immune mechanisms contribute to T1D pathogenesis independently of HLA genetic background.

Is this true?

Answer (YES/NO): NO